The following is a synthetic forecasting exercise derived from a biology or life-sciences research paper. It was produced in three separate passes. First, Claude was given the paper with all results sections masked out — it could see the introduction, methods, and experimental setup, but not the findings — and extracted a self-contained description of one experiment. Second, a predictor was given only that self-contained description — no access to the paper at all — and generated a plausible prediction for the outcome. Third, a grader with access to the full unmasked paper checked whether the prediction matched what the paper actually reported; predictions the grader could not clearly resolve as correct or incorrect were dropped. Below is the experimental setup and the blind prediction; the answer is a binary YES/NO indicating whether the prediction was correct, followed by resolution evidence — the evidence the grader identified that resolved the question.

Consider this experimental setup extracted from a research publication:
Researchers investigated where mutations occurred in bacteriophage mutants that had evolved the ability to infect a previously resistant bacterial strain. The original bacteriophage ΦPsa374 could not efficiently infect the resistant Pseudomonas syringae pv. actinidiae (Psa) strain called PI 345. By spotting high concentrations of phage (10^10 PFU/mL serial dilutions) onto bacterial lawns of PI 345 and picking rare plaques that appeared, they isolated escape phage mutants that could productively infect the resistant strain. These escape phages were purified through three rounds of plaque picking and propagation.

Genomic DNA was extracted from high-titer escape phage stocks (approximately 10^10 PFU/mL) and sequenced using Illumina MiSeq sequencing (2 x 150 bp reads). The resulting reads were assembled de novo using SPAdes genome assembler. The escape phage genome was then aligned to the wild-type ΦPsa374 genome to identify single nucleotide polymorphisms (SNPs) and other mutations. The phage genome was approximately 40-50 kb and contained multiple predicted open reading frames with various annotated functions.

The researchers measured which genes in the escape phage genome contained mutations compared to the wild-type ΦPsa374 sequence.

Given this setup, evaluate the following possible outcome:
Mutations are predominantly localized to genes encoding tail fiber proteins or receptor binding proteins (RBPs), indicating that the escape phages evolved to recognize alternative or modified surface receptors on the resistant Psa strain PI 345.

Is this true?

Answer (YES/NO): YES